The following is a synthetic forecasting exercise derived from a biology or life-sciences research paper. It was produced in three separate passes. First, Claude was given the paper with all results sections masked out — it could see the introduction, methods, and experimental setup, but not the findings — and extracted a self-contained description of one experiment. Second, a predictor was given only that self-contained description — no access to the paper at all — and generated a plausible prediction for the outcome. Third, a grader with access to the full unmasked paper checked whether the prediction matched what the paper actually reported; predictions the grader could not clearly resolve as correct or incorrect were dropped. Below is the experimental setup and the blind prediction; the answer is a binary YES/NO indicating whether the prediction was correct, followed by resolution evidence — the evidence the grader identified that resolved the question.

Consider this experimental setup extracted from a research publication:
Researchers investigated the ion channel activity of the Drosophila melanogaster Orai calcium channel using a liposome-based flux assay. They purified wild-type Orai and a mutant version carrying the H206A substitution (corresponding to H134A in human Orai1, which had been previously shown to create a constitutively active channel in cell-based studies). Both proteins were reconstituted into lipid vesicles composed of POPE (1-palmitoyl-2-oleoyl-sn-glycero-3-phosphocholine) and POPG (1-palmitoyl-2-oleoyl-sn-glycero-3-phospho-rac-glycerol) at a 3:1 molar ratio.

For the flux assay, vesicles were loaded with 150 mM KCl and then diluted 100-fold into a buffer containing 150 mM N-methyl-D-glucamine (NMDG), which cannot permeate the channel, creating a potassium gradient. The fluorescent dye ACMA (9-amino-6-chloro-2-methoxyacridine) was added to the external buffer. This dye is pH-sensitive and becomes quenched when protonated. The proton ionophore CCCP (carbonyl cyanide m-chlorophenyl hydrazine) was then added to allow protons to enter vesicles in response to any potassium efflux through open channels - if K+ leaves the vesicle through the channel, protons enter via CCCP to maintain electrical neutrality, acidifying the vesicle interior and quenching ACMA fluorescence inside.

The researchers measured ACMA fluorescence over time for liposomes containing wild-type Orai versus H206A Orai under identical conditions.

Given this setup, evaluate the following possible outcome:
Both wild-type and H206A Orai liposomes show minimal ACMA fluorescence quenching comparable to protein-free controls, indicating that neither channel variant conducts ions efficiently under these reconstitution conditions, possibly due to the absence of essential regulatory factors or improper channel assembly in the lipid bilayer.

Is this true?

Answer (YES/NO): NO